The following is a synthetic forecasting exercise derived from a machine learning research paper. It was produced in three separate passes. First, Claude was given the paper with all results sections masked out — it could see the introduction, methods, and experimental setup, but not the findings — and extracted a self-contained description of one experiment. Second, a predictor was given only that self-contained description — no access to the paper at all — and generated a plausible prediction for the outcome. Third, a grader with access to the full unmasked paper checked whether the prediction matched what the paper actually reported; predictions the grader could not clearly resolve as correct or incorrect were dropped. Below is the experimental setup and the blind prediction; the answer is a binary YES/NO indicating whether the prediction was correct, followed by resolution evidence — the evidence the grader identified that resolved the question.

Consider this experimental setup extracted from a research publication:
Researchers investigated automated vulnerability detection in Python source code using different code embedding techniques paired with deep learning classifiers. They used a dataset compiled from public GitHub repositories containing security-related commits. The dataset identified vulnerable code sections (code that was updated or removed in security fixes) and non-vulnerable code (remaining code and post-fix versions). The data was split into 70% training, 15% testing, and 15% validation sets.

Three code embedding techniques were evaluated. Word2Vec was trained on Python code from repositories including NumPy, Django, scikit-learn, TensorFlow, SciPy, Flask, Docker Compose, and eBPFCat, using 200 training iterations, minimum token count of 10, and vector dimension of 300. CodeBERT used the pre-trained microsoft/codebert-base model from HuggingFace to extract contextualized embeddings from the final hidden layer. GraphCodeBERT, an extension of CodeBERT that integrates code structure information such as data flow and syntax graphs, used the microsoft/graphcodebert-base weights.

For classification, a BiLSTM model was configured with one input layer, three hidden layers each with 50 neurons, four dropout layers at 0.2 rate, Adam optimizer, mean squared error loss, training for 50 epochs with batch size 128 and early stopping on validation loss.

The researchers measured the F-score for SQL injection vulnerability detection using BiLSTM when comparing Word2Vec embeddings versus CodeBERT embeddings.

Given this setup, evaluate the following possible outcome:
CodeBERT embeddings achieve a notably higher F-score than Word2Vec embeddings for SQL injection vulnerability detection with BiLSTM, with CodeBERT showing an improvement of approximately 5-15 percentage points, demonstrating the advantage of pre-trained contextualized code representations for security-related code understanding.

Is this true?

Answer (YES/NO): NO